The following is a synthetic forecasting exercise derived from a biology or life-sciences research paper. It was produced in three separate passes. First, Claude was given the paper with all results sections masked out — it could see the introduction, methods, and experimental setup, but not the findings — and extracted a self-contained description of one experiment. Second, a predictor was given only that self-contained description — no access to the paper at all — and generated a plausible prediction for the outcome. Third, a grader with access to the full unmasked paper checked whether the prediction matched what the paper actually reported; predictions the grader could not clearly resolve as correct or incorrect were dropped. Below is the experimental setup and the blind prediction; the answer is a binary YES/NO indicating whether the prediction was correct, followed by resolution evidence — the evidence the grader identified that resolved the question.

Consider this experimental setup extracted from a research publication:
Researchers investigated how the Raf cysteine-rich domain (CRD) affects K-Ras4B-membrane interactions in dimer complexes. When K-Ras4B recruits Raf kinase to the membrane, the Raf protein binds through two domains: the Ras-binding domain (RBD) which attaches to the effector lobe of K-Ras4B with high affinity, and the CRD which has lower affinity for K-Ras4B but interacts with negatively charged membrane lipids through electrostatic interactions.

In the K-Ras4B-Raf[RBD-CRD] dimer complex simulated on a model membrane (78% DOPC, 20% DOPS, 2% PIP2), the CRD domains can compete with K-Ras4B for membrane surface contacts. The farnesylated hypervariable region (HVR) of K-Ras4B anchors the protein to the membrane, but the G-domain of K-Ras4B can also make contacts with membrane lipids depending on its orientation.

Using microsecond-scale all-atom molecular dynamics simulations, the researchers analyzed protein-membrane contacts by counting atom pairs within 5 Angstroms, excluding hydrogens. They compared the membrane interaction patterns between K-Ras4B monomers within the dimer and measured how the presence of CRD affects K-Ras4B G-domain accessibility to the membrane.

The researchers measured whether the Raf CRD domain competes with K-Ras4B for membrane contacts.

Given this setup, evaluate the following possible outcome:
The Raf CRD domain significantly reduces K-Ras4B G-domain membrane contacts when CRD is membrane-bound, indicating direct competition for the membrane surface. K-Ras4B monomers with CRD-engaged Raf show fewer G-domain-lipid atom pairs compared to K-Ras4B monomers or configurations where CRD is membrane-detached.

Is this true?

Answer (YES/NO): NO